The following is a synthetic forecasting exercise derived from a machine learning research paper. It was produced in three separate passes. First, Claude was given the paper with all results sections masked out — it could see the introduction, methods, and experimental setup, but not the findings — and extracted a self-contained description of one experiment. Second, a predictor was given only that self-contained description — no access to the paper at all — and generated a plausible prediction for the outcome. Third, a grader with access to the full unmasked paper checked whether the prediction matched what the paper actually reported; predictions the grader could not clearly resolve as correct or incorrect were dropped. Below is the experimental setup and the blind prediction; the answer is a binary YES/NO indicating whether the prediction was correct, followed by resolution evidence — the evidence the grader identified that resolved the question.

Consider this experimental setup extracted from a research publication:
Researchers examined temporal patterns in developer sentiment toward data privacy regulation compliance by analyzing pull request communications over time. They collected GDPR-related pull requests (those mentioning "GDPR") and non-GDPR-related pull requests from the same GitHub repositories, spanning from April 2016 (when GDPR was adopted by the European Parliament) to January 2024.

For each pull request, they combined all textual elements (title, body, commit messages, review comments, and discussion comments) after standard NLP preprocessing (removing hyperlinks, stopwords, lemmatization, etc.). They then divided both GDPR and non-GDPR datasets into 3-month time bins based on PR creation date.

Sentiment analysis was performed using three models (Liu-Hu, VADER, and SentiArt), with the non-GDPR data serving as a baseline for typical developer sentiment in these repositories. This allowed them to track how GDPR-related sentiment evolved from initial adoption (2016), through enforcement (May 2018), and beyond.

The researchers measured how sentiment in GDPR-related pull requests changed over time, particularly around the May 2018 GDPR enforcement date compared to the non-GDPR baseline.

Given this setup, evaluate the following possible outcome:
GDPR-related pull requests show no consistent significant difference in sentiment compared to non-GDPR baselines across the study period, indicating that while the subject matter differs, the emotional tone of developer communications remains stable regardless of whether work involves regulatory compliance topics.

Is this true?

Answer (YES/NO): NO